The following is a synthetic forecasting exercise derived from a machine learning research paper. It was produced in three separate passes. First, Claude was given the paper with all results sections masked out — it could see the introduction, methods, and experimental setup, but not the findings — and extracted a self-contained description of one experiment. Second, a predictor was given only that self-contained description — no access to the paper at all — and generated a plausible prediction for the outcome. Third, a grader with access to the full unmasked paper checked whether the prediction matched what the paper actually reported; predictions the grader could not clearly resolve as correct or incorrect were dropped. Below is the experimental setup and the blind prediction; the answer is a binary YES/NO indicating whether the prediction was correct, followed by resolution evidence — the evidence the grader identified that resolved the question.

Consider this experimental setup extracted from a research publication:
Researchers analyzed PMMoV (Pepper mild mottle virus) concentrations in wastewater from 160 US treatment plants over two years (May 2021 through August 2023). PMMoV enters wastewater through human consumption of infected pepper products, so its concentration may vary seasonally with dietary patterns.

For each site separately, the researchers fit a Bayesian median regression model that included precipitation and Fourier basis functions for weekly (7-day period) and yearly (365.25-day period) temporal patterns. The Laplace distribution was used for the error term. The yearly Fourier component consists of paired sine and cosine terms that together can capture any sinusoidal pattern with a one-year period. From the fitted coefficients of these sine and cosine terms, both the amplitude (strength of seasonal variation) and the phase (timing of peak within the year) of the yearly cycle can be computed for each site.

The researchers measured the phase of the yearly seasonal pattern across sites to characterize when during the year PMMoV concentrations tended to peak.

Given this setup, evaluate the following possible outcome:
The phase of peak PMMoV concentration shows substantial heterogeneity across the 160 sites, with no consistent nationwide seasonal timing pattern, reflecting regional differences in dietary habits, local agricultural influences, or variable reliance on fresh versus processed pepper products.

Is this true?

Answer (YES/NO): YES